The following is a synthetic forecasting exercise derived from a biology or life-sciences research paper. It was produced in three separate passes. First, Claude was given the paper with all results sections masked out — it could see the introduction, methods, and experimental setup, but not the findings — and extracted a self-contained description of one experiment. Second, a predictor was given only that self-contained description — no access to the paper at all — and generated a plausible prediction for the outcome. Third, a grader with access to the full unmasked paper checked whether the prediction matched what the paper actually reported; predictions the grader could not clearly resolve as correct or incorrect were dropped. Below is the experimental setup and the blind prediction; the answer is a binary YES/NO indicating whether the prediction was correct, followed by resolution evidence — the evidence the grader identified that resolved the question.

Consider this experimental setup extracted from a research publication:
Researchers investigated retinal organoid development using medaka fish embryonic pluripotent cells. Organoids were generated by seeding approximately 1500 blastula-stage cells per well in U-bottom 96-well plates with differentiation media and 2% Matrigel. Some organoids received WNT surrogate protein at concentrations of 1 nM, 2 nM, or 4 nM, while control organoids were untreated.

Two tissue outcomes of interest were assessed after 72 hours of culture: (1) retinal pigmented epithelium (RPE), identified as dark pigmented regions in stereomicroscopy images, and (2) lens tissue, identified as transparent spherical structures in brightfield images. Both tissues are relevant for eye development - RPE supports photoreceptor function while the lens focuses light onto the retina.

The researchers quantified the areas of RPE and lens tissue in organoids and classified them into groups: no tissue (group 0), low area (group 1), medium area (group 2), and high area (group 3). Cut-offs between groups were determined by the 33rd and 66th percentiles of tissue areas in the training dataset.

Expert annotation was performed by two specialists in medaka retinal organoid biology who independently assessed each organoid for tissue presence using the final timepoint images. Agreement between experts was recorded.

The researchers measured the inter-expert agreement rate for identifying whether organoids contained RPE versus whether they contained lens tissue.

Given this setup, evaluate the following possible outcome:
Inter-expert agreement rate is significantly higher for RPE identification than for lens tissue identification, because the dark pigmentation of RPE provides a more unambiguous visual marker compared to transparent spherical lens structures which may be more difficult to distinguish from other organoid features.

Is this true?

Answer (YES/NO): NO